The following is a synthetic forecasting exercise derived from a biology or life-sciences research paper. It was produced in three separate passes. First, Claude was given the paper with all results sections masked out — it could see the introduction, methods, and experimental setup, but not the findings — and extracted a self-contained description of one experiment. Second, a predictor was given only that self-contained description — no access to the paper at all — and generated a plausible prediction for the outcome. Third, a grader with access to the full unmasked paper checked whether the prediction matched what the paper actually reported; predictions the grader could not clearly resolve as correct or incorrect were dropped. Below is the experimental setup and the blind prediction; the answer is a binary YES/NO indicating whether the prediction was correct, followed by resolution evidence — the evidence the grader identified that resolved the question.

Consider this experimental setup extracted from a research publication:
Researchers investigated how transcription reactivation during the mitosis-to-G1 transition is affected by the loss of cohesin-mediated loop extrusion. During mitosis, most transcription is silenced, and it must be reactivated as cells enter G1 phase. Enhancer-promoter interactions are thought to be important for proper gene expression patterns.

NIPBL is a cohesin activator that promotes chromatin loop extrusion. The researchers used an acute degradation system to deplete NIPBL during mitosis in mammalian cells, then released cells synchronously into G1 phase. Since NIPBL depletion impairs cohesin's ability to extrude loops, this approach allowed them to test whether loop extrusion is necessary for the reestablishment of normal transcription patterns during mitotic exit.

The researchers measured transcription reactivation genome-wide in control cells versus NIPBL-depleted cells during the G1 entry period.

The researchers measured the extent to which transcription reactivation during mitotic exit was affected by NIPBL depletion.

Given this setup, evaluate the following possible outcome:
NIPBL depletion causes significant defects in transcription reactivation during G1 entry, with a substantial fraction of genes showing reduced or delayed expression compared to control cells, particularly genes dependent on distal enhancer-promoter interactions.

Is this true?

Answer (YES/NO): NO